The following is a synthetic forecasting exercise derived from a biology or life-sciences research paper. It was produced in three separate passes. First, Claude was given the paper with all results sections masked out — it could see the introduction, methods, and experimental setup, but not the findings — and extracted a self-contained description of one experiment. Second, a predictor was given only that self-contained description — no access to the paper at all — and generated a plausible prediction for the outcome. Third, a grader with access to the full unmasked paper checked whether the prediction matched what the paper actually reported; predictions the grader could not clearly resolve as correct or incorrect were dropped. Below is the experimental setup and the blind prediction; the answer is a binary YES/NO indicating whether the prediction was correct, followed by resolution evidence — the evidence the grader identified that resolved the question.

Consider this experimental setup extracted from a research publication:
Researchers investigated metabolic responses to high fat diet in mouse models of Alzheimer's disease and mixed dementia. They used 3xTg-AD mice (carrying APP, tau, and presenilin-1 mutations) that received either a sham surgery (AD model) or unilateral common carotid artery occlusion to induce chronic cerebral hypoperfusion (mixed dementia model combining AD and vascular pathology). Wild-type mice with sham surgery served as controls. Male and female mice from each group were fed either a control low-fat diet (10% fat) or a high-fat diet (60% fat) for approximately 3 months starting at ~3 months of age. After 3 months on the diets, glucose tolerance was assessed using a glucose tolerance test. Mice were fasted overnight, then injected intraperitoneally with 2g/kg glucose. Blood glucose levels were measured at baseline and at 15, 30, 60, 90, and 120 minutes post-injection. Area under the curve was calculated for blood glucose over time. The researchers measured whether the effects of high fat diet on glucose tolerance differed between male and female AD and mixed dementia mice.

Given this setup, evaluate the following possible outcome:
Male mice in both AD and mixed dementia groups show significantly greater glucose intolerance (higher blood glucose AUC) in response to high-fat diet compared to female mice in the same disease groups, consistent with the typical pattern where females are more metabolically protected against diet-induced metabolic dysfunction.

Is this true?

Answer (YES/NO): NO